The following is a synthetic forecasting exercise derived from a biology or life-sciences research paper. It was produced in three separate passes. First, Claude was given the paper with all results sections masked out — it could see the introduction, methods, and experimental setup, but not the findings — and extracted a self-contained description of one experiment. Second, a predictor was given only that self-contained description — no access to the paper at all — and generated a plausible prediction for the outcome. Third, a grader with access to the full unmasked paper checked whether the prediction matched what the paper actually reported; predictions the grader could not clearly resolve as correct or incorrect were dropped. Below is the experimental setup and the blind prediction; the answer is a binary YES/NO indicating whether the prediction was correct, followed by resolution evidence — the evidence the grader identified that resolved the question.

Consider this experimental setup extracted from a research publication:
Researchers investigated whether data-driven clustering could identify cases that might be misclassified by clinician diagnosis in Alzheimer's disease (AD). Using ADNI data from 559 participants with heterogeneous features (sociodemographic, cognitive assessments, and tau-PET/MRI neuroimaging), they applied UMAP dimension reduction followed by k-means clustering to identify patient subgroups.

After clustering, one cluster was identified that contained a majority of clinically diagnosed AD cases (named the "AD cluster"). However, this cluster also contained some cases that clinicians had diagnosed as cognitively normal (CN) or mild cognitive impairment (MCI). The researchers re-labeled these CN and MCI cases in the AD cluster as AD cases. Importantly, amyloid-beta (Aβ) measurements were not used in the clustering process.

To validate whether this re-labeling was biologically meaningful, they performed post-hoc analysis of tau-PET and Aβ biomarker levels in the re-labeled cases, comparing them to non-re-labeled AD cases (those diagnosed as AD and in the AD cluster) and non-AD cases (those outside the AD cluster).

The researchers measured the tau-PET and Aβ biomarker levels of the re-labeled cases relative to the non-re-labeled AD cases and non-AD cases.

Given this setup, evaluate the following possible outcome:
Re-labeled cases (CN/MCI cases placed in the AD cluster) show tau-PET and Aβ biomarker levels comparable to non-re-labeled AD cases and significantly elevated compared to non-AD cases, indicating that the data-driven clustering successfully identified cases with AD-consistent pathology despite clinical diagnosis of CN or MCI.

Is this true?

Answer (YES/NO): NO